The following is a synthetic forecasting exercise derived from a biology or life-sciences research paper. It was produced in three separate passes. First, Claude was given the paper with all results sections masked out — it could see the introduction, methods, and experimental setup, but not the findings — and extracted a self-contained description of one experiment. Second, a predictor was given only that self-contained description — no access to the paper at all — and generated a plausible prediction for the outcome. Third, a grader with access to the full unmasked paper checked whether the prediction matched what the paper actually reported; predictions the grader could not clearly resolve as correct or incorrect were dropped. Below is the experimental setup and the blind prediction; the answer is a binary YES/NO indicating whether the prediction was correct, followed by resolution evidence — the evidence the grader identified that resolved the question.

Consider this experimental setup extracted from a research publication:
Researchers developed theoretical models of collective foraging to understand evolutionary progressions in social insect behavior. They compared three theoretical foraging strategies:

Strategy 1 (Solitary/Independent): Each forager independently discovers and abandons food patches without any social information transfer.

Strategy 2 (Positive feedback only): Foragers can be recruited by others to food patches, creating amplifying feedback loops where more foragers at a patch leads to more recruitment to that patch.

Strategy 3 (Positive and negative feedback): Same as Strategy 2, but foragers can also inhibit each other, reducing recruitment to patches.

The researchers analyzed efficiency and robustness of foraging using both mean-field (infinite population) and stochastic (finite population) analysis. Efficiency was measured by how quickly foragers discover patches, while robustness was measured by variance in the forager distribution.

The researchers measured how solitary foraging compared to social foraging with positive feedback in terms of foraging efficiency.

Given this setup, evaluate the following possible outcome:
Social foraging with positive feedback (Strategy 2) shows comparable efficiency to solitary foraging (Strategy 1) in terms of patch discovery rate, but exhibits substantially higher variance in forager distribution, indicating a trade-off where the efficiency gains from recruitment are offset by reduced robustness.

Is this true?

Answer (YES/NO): NO